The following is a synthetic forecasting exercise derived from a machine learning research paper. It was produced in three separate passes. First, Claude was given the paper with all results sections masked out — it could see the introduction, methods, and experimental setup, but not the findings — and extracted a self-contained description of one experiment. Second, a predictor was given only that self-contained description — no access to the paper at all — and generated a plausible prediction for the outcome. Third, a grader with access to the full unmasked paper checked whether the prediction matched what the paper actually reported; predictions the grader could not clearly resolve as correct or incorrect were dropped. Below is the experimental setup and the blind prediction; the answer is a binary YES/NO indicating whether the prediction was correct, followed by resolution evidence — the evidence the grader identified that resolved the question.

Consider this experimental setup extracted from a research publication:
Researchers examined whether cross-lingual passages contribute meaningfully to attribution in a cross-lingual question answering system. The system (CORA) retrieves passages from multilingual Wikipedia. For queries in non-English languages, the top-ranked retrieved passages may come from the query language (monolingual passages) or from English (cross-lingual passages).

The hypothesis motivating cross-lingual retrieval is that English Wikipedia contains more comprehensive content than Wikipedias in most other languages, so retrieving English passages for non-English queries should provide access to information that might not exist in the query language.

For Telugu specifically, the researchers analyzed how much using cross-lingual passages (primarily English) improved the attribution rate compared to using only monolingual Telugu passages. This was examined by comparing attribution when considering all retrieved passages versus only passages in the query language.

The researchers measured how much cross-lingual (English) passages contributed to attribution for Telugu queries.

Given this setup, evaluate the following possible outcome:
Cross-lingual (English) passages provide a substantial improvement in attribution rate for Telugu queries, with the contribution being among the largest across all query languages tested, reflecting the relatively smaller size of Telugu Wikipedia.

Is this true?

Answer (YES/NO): NO